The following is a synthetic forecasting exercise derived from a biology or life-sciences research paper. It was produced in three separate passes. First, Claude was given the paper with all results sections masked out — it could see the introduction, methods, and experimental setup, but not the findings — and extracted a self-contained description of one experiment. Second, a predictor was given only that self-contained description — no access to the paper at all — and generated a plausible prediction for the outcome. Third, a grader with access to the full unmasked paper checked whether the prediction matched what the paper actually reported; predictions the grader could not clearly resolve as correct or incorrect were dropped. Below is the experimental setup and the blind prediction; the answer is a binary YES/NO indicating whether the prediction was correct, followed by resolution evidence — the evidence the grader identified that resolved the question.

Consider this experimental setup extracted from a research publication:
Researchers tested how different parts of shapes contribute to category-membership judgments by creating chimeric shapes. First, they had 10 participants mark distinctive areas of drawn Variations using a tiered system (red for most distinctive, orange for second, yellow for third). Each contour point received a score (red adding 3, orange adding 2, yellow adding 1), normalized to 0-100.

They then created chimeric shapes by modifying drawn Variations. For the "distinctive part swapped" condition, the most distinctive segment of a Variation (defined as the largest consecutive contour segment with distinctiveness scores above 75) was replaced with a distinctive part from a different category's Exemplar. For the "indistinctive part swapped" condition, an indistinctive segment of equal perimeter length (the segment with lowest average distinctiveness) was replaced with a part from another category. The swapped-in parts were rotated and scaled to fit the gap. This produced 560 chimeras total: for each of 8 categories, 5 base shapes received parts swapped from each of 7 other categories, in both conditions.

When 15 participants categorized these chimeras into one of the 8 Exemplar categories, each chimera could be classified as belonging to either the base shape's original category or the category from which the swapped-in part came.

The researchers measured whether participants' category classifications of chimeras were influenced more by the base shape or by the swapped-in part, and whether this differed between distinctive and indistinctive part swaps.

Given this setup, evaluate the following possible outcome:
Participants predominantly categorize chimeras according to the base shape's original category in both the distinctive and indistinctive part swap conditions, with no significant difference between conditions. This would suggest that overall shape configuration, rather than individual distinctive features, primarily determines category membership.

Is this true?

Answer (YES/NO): NO